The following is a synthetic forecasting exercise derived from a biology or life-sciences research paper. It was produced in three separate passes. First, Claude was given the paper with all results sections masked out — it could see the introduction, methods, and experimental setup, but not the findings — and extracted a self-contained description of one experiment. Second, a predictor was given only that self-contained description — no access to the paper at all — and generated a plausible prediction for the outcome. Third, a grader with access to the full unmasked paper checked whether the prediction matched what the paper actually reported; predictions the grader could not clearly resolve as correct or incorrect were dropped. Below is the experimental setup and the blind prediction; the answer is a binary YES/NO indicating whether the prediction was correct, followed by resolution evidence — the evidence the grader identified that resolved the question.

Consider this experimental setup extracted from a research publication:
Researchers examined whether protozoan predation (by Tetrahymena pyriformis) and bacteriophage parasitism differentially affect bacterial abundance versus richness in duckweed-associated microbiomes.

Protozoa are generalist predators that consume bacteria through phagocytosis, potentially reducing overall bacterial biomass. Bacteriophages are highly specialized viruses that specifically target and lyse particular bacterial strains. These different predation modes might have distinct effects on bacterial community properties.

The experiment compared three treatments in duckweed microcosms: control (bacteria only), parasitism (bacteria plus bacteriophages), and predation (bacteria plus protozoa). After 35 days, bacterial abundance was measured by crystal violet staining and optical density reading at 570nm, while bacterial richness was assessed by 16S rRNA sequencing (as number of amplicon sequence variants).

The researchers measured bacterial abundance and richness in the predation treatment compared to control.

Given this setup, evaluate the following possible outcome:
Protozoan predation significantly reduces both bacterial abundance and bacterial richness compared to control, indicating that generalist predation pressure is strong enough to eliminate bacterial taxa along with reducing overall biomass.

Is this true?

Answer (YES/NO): NO